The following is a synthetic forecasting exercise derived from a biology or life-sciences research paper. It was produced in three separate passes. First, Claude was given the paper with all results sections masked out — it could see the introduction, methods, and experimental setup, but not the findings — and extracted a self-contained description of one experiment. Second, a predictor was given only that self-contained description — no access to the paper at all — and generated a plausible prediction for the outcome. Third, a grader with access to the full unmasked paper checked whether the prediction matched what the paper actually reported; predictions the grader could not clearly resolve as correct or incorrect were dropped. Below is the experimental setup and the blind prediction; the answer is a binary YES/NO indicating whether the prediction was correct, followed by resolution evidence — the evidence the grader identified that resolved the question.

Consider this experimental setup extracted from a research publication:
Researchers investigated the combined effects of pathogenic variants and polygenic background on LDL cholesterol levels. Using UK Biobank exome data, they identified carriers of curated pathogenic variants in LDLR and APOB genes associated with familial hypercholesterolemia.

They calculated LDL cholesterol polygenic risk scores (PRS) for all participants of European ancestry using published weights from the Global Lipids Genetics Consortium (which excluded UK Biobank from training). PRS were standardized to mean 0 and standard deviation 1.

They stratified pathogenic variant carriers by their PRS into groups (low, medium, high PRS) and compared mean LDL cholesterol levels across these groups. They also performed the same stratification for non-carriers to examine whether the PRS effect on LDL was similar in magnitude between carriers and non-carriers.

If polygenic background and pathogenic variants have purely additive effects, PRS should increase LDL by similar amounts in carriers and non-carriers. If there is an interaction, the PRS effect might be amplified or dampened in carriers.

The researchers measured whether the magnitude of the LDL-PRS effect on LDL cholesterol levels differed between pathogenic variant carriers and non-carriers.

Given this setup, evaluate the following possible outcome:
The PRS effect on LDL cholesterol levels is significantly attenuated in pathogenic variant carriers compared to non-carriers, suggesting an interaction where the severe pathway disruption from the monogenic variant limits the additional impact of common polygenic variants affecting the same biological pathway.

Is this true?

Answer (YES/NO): NO